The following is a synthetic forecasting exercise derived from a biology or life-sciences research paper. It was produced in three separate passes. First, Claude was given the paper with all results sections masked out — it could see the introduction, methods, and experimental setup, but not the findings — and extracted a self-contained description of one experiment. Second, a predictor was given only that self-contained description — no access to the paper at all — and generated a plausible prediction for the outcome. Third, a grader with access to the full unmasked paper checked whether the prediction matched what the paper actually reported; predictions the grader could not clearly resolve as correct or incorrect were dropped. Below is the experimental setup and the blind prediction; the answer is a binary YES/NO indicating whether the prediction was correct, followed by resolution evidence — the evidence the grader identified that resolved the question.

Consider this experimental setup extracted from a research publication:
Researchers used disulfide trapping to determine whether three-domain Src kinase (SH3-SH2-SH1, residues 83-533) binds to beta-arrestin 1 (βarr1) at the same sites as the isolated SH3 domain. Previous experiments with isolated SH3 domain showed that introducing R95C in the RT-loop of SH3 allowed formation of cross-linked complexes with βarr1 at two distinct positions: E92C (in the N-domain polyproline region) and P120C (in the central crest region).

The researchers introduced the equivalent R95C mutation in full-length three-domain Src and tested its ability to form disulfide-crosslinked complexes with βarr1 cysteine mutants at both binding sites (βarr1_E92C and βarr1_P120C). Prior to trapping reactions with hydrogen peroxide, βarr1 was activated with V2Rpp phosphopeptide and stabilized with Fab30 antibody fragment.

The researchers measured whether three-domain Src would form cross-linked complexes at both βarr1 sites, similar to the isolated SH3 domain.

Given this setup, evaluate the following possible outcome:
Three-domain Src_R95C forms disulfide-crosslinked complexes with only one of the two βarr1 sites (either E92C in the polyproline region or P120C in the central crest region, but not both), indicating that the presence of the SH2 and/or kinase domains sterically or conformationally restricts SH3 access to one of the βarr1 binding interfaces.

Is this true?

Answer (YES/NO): NO